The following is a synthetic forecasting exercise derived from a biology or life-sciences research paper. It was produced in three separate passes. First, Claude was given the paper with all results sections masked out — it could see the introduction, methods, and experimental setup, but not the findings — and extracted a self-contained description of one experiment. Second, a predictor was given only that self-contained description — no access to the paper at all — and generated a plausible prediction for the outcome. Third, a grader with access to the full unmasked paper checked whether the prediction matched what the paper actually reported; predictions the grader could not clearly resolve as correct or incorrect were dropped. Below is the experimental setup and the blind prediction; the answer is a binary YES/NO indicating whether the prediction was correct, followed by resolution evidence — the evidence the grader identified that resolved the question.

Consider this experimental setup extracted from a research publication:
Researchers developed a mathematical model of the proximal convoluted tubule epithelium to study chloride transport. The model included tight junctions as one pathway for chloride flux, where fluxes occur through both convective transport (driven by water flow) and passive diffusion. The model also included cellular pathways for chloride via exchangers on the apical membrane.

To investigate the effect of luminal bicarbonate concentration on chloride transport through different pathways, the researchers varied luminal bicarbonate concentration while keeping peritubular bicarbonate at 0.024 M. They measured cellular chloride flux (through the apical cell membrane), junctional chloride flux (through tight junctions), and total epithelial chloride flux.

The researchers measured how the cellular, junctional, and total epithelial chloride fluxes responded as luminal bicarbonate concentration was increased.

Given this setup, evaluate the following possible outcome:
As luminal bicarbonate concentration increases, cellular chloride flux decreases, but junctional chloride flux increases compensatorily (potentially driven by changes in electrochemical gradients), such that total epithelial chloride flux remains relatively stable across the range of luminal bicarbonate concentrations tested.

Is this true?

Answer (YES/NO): NO